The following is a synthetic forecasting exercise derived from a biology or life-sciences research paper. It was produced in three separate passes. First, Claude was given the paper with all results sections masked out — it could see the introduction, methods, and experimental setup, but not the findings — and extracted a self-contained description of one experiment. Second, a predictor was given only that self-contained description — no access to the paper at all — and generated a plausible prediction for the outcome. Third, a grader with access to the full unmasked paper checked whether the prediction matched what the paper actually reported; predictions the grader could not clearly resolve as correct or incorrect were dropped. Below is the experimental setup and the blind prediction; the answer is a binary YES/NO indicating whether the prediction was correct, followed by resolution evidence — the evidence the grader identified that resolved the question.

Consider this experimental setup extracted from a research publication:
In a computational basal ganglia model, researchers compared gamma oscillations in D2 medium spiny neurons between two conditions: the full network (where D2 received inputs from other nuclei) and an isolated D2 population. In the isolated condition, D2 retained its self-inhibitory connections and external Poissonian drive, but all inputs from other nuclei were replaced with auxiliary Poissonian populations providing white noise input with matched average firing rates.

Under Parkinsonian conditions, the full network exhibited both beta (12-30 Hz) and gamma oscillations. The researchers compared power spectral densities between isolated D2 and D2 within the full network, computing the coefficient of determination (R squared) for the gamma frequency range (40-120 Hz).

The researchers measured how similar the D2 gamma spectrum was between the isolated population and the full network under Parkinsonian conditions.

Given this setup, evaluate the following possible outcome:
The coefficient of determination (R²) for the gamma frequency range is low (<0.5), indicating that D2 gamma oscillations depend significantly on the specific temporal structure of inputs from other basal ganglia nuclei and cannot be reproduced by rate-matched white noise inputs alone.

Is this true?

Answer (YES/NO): YES